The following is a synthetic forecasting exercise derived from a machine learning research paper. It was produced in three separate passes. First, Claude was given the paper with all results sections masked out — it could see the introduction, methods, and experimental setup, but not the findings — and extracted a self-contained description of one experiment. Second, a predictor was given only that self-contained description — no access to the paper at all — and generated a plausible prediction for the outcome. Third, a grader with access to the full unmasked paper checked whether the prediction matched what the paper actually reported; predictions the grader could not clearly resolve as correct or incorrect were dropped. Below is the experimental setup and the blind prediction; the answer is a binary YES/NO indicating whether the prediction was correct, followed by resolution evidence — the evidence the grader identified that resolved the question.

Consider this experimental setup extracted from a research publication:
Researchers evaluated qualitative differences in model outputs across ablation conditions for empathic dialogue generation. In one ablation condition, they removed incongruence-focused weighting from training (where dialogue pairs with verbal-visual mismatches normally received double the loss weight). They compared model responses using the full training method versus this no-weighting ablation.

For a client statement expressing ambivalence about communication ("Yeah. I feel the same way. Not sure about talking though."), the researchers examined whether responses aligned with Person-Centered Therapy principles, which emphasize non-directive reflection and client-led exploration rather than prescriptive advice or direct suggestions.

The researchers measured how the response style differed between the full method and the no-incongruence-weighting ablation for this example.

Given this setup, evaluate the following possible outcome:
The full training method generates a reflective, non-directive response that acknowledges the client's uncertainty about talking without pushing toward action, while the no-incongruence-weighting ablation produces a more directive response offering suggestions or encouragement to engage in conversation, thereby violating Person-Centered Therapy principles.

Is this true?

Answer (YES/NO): YES